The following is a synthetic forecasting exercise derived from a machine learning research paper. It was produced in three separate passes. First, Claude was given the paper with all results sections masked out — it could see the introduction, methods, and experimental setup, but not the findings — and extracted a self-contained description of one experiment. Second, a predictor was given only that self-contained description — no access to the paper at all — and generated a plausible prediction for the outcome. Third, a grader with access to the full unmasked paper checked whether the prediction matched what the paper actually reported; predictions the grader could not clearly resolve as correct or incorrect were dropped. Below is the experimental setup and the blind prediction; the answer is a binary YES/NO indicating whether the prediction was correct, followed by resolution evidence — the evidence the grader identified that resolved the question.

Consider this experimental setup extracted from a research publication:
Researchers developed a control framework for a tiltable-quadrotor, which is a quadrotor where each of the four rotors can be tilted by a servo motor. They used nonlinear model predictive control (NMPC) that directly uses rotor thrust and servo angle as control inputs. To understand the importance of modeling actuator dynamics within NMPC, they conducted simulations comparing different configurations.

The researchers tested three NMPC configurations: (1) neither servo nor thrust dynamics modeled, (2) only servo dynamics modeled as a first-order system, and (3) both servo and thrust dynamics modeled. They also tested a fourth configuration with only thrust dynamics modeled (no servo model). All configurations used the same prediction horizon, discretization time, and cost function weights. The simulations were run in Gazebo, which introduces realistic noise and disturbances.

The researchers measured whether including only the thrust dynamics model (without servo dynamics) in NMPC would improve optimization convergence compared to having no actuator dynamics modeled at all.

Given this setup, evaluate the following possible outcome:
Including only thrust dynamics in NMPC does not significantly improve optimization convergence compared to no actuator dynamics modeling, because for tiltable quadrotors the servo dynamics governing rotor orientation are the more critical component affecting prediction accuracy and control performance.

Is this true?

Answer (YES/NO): YES